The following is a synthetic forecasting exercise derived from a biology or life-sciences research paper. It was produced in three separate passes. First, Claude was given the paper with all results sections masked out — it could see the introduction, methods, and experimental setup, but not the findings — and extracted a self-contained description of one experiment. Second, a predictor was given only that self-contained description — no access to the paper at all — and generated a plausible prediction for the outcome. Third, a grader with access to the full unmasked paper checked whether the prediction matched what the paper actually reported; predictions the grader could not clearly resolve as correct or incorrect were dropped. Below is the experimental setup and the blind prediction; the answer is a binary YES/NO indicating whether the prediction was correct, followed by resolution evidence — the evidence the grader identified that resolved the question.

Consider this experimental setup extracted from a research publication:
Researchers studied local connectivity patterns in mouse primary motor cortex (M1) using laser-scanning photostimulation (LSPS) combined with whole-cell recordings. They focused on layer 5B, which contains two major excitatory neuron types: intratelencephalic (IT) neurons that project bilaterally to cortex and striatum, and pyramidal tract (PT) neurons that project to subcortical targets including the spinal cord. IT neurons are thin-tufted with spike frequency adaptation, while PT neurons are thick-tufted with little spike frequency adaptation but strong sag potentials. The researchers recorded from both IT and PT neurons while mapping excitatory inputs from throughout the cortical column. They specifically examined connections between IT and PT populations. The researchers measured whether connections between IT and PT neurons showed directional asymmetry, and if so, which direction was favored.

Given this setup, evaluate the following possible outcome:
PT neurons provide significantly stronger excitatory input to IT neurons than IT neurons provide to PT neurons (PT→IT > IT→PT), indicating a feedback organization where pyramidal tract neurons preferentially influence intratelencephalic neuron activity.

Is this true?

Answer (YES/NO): NO